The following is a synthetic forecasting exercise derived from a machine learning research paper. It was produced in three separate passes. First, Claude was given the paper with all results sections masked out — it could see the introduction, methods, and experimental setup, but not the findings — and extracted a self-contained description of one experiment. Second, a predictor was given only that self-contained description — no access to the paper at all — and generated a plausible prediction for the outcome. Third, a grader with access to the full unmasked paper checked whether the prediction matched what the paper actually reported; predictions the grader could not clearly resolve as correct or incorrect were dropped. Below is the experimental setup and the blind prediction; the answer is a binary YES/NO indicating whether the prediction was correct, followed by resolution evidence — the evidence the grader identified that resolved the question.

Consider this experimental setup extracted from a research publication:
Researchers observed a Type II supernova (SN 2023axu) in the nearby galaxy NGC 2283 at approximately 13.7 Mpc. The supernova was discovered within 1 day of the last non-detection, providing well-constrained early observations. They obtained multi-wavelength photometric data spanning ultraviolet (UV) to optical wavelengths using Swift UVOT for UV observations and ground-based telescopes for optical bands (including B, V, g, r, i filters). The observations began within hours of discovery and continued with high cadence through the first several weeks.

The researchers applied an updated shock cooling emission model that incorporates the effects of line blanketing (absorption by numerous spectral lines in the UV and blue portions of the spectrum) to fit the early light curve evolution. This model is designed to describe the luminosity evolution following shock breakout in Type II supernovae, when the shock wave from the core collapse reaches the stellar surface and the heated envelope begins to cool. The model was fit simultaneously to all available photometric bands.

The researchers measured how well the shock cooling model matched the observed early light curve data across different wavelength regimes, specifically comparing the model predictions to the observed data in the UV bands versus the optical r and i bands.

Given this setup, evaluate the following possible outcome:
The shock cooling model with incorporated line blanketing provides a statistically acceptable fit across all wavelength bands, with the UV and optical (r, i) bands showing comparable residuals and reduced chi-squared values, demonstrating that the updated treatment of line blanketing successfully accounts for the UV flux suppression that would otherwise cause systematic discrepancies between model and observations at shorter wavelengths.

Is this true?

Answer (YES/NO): NO